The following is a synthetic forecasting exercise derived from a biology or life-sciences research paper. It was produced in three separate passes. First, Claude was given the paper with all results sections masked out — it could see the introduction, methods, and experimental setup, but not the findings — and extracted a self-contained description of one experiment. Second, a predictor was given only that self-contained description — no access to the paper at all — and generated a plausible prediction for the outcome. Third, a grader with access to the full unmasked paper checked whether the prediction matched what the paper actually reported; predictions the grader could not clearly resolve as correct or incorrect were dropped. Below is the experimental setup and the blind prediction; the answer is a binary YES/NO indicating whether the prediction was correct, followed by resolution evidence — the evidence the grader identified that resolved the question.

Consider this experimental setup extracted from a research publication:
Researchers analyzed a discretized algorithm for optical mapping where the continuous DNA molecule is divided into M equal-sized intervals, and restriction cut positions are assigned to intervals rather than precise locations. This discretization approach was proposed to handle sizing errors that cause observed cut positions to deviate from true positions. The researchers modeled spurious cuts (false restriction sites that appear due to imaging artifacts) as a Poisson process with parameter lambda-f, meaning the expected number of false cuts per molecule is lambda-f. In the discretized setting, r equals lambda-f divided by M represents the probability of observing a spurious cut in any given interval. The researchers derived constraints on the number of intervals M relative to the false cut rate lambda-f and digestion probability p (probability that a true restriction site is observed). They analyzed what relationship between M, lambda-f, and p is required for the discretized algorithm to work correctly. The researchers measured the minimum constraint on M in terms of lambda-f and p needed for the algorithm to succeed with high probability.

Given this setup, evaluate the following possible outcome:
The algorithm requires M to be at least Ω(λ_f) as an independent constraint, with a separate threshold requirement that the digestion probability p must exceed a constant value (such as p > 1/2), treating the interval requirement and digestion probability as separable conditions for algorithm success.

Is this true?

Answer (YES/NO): NO